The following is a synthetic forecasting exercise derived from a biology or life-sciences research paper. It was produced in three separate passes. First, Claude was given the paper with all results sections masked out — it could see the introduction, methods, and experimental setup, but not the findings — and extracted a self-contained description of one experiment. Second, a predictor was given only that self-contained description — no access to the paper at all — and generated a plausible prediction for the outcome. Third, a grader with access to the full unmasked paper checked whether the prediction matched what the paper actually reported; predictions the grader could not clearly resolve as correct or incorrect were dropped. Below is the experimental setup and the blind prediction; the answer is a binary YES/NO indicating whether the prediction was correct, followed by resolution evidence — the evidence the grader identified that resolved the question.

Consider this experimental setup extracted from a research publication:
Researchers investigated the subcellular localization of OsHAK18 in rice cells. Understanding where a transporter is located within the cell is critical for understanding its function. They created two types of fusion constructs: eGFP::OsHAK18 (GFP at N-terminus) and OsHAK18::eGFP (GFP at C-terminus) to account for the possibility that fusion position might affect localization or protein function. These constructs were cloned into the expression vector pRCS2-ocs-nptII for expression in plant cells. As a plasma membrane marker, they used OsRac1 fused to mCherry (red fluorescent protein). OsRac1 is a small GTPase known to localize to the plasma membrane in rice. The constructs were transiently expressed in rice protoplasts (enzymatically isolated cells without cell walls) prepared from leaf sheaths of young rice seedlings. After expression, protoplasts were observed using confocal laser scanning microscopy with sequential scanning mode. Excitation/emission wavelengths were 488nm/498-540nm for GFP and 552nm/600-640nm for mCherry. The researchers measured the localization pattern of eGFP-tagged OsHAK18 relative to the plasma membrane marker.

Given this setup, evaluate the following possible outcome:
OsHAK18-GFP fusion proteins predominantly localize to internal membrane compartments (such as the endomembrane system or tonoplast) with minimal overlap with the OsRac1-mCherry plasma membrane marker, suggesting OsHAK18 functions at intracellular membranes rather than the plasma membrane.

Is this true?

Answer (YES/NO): NO